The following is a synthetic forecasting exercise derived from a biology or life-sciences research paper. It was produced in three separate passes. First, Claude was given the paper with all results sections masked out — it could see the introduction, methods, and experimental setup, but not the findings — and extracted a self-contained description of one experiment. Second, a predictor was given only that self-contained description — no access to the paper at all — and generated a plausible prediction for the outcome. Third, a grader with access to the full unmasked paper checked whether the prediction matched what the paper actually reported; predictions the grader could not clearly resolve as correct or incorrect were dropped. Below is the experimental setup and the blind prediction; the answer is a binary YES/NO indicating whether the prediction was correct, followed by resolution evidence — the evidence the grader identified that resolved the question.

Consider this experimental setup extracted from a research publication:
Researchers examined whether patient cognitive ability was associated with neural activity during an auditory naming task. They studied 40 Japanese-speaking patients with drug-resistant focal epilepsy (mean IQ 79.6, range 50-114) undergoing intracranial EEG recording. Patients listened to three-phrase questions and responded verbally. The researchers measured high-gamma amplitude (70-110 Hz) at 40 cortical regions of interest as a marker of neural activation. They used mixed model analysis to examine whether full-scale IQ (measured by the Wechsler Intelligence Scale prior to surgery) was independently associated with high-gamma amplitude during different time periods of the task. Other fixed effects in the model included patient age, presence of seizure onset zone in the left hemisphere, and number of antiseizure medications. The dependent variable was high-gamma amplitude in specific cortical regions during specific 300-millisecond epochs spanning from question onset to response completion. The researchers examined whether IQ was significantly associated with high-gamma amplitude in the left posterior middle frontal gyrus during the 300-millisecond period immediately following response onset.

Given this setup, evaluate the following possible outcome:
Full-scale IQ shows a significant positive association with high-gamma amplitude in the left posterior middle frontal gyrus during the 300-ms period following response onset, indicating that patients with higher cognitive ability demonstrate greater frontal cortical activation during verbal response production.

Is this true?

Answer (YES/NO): NO